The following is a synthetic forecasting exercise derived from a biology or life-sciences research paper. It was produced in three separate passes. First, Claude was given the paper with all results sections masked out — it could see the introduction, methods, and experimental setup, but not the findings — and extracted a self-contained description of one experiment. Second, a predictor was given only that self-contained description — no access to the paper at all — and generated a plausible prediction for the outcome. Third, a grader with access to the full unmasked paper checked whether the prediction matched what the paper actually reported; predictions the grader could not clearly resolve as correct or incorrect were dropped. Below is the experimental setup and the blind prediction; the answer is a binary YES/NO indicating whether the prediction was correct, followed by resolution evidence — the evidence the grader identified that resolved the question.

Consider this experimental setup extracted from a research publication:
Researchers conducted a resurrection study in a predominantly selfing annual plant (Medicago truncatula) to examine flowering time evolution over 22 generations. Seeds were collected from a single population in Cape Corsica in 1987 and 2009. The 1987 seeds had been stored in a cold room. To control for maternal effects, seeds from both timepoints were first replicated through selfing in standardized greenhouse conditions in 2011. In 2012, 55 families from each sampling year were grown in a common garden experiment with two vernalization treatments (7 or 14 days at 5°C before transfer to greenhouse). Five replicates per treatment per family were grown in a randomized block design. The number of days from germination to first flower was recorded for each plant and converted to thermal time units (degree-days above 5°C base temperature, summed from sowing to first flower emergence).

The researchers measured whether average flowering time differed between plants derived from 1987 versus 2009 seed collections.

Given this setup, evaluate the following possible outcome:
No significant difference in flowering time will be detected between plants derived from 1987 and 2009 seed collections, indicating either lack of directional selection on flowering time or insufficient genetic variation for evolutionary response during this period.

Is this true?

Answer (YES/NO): NO